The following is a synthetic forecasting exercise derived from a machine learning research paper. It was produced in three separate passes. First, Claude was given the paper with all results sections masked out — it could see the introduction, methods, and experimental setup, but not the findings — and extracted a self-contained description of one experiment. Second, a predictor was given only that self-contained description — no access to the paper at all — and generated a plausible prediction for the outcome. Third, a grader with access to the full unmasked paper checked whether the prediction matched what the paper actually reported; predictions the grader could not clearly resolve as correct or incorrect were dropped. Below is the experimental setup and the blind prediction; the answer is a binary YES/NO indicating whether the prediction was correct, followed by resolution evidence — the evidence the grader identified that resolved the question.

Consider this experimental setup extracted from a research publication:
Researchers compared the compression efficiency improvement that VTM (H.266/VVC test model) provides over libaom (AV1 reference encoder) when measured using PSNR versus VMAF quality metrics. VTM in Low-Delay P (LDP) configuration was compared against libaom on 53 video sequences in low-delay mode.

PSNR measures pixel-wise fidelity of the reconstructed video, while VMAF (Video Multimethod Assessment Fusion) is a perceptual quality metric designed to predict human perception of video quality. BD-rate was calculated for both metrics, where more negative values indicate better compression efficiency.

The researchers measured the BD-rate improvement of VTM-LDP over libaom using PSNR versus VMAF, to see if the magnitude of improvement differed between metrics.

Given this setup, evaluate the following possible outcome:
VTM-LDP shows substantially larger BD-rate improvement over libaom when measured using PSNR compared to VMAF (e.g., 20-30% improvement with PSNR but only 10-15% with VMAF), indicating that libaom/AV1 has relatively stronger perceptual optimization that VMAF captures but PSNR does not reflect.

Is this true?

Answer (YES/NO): NO